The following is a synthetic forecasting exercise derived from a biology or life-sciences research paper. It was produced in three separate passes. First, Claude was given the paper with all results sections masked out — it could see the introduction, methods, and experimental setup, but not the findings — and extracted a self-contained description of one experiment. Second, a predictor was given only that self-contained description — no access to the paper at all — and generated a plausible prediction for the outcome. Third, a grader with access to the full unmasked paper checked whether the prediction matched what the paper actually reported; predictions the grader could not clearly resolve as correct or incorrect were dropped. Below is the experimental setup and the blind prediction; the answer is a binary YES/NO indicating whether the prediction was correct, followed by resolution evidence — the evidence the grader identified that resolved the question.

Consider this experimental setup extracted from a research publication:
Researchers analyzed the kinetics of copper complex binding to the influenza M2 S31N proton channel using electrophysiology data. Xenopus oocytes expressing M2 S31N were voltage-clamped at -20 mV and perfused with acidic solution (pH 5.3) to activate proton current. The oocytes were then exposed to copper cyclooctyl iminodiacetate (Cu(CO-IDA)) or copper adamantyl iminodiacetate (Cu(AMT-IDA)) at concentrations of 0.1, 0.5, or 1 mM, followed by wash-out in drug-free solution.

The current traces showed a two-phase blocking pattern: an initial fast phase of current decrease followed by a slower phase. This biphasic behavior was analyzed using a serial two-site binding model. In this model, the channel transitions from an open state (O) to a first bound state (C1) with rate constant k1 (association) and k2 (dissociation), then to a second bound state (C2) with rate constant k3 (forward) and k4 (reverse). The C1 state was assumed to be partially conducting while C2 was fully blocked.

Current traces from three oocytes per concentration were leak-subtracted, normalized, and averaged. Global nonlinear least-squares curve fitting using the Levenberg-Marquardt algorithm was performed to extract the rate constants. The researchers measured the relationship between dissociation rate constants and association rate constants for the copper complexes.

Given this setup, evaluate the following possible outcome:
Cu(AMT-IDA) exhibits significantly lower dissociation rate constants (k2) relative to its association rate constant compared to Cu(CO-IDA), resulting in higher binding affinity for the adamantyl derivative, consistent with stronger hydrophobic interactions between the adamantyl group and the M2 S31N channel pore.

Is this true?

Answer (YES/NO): NO